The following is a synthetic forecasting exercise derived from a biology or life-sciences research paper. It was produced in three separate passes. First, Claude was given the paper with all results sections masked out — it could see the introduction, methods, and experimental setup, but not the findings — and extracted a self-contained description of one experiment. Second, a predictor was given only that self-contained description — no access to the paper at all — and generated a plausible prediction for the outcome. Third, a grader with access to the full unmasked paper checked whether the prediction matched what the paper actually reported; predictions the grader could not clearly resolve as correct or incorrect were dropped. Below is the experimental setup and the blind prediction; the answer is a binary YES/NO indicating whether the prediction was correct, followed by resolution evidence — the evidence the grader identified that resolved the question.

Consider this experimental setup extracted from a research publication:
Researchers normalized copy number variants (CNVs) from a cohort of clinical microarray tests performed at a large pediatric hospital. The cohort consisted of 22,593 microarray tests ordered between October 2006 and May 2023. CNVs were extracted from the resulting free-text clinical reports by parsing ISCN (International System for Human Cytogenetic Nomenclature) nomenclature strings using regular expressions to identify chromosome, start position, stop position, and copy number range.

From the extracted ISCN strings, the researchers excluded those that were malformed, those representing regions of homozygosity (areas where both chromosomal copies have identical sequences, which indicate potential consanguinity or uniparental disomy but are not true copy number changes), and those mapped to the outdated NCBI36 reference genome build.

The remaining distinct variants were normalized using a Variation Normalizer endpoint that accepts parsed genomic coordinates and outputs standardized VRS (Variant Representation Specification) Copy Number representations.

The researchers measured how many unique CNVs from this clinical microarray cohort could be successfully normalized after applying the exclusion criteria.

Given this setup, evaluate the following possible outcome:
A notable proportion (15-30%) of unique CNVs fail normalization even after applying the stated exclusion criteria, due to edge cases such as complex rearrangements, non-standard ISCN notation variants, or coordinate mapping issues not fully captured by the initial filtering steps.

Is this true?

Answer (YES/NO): NO